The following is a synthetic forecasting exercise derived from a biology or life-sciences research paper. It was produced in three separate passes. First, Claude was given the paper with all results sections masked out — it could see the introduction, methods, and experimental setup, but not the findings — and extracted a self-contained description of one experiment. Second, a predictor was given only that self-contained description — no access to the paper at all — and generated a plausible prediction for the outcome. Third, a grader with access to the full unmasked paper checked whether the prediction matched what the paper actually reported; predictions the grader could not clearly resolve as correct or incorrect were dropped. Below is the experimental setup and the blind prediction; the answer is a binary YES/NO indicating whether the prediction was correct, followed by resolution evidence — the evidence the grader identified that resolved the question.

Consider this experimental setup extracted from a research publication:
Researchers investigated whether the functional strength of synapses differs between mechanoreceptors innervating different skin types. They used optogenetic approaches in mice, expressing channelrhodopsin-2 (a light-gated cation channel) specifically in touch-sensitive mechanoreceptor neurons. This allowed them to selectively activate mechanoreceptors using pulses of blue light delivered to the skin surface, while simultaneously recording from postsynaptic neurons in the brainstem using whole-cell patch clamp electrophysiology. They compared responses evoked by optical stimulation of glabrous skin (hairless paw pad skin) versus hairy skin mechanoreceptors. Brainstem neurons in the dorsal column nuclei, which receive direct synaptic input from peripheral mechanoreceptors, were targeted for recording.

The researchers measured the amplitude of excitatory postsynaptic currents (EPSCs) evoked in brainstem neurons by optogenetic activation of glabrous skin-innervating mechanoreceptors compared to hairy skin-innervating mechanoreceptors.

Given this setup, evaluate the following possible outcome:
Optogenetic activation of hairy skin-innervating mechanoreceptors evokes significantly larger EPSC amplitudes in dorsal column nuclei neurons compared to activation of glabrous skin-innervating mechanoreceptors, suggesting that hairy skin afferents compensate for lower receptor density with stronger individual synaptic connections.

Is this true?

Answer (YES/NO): NO